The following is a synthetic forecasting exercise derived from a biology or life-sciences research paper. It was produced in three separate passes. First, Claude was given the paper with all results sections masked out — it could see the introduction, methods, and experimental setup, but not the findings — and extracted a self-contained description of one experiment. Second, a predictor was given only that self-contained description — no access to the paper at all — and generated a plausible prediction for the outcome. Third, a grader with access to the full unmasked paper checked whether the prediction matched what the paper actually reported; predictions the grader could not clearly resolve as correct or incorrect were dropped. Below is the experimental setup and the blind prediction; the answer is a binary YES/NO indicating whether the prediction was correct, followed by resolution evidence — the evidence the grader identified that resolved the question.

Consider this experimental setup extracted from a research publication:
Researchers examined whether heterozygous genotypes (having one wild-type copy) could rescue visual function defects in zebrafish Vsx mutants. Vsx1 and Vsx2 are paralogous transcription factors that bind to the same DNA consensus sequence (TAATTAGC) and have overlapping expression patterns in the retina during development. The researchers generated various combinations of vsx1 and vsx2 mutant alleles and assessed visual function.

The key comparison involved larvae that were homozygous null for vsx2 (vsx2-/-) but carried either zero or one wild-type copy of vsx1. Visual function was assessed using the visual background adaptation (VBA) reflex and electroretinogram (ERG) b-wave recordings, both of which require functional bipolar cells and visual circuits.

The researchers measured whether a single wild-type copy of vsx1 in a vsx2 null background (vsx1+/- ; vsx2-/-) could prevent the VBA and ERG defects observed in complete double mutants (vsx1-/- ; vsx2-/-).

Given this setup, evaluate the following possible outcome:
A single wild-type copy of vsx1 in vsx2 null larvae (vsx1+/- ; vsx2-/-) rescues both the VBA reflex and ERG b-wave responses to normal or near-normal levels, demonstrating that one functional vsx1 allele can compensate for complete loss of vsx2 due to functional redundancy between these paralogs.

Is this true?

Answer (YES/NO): YES